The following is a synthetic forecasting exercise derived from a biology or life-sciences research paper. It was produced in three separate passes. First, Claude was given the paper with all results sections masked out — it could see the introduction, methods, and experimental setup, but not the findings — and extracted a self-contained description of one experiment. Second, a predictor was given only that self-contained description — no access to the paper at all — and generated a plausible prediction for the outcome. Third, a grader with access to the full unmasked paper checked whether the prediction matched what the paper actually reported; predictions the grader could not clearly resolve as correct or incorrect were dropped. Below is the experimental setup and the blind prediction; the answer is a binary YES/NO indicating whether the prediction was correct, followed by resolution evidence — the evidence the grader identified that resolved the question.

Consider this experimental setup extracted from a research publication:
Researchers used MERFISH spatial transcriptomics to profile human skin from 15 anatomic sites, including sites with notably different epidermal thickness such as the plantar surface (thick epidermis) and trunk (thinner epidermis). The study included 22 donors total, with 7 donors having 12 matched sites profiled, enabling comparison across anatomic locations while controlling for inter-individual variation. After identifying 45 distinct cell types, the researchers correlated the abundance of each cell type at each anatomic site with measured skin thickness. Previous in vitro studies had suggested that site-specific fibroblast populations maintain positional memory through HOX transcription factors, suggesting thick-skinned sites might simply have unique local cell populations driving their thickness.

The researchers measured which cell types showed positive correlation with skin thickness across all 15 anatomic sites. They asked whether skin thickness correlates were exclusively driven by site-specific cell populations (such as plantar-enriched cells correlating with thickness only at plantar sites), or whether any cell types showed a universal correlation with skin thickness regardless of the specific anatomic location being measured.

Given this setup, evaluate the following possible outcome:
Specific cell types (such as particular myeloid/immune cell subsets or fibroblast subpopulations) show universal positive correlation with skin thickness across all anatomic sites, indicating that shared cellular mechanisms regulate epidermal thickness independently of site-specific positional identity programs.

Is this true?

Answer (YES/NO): NO